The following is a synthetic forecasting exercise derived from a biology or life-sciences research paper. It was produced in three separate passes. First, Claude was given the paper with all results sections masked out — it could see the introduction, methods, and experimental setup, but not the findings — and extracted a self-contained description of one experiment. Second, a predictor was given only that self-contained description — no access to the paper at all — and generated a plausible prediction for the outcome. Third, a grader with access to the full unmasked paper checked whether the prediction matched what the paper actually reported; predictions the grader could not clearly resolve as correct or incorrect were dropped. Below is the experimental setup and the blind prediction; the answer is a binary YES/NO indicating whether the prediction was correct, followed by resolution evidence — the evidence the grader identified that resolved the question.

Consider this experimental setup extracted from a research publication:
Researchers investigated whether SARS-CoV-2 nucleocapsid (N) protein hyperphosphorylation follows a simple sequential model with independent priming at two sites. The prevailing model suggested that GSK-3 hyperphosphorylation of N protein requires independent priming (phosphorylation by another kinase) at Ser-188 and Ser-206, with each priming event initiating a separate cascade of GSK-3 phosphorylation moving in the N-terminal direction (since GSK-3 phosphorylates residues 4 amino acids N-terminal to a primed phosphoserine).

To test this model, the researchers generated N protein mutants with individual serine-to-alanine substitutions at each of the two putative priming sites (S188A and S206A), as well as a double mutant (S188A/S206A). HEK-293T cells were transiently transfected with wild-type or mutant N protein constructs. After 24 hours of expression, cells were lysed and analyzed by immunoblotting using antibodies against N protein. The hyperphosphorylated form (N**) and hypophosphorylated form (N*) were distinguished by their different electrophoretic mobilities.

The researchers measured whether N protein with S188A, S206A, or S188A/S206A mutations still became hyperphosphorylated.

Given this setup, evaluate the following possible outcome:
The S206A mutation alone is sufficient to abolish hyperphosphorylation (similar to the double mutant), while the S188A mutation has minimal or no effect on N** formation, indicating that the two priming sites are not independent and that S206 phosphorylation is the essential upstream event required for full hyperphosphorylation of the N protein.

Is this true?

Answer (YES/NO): NO